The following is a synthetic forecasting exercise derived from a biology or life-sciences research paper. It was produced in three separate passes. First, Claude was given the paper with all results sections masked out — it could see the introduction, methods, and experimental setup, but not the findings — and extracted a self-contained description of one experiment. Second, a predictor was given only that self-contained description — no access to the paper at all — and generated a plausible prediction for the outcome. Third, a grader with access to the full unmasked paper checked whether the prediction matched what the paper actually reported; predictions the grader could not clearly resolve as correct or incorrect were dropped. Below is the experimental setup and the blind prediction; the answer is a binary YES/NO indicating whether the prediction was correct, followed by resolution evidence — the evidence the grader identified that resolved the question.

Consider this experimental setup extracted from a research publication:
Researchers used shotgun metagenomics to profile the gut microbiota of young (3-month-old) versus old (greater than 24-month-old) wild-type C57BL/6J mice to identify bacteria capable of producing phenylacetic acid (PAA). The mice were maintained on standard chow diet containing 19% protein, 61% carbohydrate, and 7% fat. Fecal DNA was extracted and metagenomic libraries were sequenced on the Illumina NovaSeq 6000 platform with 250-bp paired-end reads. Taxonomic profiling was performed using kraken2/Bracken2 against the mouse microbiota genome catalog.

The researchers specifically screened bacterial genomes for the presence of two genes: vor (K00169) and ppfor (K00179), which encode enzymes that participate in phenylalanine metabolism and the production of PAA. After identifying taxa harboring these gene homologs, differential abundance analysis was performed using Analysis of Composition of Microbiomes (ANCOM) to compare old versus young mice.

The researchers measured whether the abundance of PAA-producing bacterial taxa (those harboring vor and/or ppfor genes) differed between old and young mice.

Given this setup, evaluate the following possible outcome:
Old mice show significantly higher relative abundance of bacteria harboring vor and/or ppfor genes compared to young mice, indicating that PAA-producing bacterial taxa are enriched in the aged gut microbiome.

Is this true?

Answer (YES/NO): YES